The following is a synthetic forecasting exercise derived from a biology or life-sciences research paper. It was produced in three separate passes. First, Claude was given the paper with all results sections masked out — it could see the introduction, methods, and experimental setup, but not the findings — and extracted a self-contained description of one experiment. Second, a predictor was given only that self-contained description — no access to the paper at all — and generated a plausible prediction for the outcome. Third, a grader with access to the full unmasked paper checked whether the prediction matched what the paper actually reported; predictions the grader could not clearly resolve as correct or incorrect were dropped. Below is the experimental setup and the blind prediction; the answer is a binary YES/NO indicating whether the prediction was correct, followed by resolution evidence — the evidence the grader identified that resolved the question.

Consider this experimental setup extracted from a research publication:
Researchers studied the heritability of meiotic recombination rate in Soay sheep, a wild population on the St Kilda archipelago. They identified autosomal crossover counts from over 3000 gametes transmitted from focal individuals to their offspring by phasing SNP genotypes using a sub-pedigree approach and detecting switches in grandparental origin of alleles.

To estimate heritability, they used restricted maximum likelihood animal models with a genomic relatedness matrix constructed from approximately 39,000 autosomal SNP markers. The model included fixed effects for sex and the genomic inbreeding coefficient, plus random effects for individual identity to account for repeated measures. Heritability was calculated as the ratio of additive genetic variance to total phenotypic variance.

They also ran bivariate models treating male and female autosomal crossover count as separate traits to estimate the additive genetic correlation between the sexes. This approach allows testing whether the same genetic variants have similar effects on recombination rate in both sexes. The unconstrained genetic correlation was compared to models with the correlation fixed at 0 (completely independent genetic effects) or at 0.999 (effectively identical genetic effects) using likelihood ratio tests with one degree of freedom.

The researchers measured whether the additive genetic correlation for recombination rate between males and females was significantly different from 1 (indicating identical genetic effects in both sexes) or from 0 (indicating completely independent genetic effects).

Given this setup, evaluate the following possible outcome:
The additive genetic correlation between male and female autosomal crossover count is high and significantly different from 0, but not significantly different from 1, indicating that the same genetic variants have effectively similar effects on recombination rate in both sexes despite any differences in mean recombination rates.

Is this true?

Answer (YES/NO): YES